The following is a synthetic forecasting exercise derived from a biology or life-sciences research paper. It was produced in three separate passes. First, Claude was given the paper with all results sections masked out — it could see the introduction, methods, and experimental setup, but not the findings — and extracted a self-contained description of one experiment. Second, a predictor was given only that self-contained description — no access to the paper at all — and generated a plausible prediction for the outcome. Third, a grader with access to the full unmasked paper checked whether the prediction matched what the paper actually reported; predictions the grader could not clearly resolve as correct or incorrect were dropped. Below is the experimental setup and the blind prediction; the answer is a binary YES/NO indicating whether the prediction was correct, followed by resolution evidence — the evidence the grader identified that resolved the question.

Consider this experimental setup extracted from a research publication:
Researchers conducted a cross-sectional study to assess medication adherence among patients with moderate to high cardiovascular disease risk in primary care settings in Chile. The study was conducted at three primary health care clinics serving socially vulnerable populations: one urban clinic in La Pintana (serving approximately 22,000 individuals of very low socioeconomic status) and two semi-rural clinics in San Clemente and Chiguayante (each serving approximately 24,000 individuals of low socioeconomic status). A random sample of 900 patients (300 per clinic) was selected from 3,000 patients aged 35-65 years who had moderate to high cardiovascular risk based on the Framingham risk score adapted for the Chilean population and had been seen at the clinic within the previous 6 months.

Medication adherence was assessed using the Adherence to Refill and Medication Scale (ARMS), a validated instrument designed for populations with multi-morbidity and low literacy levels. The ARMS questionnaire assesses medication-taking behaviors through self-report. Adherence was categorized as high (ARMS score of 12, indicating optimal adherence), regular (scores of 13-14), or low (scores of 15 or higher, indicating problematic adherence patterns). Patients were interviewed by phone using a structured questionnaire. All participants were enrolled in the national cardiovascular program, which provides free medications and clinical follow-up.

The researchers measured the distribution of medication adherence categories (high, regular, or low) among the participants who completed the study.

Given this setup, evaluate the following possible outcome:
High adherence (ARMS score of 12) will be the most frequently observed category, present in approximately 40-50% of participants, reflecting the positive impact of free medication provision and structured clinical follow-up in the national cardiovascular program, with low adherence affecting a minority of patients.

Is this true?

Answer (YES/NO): NO